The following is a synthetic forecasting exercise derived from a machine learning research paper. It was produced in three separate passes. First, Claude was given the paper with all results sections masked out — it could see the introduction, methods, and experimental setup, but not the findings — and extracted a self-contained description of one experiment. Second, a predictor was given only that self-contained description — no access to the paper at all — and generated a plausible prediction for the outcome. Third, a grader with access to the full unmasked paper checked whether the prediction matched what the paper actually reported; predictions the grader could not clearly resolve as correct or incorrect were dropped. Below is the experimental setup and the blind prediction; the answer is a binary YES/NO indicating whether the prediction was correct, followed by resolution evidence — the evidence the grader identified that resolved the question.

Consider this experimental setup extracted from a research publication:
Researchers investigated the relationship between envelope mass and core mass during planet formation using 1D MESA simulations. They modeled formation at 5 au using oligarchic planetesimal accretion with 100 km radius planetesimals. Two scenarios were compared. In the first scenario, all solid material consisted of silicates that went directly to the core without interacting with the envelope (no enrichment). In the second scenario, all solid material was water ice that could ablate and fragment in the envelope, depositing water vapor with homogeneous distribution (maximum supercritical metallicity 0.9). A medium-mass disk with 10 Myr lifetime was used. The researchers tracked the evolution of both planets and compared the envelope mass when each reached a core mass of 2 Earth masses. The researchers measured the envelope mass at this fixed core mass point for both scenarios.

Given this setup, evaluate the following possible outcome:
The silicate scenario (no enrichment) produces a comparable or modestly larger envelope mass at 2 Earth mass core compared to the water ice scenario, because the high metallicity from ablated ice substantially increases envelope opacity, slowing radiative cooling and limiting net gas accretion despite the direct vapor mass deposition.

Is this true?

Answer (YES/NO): NO